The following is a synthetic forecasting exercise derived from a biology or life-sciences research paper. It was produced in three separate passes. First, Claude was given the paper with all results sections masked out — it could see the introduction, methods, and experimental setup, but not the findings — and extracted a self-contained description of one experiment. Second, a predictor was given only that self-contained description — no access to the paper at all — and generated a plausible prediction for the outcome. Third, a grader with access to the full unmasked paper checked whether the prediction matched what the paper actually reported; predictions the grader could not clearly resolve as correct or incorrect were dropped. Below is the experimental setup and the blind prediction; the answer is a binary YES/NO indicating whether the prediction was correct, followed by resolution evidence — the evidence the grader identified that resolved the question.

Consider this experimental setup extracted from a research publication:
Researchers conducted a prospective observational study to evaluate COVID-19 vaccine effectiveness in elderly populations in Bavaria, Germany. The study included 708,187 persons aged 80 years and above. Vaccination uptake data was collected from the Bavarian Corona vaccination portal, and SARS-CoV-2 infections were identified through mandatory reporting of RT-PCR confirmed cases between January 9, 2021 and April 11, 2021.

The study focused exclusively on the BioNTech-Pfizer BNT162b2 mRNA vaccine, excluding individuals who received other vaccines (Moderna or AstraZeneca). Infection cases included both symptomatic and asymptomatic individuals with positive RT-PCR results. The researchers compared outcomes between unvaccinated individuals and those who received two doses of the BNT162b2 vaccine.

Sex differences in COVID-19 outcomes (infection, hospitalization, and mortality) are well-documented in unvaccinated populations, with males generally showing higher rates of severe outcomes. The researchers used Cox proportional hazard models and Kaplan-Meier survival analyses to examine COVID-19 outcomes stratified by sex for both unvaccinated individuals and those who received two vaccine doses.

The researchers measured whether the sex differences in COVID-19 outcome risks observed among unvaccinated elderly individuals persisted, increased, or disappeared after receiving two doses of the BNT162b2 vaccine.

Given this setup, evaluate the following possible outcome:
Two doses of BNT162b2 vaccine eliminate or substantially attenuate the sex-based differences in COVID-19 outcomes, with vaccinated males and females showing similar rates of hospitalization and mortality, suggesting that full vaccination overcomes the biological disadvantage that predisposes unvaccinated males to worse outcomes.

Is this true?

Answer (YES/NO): YES